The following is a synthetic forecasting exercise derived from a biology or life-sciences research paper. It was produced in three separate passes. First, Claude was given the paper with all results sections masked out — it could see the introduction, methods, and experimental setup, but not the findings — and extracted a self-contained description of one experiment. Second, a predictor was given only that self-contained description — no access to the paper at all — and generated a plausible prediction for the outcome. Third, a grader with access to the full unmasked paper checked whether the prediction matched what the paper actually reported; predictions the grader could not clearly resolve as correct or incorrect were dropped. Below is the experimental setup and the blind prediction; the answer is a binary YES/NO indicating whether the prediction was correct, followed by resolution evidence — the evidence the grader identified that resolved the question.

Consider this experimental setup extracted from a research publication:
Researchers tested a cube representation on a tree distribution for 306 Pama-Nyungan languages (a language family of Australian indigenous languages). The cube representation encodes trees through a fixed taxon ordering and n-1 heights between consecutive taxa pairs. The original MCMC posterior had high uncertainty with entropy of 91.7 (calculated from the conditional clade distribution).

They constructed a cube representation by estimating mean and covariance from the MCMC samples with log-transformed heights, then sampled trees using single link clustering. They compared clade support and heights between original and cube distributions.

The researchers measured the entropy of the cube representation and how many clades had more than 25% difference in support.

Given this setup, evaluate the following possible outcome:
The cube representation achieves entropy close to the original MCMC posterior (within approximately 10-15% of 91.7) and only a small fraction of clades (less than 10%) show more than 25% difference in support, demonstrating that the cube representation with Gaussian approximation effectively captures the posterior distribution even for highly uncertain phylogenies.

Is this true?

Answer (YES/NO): YES